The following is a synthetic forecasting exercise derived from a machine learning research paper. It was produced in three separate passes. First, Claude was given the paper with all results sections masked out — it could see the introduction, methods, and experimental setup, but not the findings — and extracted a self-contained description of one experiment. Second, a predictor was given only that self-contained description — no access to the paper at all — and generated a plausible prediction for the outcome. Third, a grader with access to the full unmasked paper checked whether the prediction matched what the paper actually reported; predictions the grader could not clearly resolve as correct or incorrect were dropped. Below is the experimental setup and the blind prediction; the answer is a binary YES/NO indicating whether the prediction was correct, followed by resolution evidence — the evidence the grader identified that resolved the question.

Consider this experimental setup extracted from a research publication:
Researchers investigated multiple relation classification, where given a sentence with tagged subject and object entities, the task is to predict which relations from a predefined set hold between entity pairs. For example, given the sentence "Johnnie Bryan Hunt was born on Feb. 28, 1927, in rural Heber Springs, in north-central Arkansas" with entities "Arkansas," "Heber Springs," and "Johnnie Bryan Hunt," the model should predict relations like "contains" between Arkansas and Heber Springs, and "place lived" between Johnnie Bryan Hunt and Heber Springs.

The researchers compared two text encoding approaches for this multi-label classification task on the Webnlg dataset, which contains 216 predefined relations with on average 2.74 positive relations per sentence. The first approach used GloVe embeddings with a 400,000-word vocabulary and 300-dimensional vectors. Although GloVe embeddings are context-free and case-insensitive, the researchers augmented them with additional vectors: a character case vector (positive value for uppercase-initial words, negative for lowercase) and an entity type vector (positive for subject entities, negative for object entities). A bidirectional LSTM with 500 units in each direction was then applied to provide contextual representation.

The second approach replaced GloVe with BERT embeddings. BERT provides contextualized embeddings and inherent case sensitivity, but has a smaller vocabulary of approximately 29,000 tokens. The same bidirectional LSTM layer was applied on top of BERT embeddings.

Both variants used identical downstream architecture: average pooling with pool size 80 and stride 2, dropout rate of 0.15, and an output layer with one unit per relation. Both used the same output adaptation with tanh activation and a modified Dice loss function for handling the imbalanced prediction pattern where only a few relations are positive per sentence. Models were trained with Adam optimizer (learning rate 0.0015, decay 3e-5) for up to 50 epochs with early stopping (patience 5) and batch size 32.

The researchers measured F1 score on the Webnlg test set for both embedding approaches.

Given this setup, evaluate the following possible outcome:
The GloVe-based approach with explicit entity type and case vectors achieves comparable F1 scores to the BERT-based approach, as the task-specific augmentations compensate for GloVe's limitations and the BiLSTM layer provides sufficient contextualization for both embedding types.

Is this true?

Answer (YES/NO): NO